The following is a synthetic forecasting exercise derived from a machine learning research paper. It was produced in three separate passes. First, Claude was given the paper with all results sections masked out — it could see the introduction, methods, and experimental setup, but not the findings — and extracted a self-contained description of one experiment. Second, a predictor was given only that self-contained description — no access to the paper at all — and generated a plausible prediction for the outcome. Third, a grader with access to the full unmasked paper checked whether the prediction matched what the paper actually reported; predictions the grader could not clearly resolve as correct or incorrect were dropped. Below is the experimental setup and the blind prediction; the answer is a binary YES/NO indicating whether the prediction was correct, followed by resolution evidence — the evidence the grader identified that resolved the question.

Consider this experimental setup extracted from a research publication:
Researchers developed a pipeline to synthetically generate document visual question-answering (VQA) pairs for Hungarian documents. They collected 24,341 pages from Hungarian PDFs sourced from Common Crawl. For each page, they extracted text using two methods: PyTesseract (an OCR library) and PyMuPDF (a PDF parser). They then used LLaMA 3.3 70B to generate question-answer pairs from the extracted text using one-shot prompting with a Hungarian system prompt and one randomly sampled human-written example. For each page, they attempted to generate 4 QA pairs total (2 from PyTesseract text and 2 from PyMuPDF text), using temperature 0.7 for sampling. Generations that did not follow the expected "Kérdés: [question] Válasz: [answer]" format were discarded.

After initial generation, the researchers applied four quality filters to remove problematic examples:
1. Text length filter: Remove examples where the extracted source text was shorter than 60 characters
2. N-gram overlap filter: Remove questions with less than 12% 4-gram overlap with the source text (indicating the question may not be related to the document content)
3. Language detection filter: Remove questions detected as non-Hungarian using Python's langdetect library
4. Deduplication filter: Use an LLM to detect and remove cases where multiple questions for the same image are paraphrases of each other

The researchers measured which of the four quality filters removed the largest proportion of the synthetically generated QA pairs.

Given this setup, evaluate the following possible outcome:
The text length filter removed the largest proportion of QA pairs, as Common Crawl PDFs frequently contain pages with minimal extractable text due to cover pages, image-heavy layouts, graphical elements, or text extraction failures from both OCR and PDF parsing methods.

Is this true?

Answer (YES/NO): NO